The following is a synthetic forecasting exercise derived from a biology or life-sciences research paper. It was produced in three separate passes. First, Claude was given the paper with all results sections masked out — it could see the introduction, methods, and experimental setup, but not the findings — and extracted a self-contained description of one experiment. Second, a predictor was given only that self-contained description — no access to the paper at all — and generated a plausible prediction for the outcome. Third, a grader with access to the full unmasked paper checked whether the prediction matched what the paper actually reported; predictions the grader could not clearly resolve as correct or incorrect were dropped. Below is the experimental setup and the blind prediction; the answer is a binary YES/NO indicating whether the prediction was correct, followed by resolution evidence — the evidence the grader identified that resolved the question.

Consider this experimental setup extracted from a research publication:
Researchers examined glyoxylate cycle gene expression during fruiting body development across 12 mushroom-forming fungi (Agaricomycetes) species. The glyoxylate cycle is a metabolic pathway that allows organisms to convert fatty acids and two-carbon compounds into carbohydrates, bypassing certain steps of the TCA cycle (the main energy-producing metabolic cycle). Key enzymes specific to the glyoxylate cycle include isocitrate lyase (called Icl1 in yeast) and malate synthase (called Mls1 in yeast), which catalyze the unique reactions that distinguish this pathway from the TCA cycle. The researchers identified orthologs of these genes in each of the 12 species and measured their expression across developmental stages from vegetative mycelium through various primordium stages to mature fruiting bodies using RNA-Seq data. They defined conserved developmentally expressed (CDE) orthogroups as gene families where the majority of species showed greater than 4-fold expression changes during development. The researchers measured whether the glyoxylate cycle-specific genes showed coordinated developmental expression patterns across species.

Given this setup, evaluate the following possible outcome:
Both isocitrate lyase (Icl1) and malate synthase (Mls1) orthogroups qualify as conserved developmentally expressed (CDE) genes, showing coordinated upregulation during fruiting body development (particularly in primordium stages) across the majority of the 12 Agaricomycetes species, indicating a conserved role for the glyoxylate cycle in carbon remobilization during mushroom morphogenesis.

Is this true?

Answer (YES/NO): NO